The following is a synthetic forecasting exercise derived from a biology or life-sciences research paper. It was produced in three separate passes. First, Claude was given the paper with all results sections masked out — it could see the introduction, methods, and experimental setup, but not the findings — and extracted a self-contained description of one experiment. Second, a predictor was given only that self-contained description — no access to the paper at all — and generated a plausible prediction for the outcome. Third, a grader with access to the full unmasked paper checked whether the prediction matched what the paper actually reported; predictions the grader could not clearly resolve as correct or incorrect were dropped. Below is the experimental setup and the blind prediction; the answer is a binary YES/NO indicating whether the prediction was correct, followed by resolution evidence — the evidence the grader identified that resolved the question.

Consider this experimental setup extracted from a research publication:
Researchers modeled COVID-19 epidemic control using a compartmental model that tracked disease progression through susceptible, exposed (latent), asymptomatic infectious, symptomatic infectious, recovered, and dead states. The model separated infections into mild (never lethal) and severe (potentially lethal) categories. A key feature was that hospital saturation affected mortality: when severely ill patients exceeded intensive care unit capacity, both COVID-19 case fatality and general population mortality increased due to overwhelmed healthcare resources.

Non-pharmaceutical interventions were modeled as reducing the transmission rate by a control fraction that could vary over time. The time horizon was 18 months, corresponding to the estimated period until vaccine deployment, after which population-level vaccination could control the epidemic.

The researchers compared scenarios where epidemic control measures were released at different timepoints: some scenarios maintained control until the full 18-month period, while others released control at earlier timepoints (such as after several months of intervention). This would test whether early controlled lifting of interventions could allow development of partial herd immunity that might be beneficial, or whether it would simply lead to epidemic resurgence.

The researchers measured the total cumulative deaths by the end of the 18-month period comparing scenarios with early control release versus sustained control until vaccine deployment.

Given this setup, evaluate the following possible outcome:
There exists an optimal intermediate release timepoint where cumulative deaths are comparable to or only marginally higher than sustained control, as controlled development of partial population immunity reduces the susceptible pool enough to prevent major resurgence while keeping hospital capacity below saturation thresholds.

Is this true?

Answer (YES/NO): NO